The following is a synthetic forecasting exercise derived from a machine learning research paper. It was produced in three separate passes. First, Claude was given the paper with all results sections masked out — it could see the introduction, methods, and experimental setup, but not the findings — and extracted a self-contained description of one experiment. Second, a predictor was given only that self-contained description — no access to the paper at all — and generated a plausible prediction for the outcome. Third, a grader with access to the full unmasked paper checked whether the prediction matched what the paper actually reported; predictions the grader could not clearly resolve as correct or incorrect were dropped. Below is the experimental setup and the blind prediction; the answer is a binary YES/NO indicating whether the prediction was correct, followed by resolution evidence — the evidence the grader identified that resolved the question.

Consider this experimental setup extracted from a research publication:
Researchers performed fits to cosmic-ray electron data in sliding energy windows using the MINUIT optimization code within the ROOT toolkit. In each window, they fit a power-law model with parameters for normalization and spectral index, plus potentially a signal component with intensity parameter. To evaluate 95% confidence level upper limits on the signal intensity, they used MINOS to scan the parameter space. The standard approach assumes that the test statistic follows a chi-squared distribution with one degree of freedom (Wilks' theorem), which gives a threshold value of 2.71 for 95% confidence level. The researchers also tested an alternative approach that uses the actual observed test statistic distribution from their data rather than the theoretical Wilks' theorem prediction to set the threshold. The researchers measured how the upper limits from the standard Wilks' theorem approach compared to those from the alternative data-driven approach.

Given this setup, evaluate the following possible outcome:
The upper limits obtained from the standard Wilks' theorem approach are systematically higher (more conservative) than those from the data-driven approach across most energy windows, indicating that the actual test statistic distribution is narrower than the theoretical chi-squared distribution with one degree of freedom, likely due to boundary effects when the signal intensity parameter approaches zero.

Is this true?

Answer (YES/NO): NO